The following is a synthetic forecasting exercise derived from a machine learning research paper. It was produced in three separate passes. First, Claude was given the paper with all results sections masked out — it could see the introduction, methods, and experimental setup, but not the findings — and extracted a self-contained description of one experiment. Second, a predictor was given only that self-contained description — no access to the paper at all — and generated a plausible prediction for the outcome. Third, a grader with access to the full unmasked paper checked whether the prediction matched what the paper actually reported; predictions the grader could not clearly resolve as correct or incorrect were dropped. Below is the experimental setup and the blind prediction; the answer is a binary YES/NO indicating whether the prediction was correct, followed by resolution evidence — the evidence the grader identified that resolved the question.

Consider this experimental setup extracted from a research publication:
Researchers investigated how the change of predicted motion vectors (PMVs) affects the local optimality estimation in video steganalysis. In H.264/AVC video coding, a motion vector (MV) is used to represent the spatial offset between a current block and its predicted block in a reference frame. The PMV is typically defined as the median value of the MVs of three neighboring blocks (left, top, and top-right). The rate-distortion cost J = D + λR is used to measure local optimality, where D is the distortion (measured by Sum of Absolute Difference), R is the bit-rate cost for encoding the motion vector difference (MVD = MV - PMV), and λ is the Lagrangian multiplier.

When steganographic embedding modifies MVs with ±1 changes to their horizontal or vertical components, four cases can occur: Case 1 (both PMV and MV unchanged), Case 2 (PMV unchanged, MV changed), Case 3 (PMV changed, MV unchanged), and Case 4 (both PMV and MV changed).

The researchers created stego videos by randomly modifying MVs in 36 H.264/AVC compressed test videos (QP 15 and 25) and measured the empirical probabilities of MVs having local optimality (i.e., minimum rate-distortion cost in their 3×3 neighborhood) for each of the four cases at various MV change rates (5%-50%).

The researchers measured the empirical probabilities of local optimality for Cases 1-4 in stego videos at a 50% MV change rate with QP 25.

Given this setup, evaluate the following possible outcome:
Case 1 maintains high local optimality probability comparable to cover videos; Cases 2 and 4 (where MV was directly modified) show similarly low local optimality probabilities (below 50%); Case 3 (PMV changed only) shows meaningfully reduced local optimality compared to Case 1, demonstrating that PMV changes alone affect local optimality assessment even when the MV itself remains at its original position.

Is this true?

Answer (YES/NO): NO